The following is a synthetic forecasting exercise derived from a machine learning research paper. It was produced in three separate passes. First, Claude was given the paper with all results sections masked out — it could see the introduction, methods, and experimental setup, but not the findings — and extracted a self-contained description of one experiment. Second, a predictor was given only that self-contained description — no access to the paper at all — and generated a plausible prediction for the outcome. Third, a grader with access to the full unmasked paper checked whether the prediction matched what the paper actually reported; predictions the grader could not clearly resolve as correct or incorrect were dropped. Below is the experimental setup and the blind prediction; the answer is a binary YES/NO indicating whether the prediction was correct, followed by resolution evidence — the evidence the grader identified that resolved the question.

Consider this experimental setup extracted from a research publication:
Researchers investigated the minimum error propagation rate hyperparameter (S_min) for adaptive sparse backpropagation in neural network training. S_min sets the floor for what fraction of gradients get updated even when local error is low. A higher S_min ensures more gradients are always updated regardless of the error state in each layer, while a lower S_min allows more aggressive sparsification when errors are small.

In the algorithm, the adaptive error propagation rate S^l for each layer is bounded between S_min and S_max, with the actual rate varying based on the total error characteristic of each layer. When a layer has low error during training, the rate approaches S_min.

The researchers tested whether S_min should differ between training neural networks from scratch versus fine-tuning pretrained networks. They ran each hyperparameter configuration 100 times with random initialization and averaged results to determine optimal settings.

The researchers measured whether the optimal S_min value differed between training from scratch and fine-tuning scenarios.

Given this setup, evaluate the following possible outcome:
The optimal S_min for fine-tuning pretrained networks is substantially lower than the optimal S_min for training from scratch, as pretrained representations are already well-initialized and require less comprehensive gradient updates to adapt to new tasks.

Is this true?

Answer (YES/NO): NO